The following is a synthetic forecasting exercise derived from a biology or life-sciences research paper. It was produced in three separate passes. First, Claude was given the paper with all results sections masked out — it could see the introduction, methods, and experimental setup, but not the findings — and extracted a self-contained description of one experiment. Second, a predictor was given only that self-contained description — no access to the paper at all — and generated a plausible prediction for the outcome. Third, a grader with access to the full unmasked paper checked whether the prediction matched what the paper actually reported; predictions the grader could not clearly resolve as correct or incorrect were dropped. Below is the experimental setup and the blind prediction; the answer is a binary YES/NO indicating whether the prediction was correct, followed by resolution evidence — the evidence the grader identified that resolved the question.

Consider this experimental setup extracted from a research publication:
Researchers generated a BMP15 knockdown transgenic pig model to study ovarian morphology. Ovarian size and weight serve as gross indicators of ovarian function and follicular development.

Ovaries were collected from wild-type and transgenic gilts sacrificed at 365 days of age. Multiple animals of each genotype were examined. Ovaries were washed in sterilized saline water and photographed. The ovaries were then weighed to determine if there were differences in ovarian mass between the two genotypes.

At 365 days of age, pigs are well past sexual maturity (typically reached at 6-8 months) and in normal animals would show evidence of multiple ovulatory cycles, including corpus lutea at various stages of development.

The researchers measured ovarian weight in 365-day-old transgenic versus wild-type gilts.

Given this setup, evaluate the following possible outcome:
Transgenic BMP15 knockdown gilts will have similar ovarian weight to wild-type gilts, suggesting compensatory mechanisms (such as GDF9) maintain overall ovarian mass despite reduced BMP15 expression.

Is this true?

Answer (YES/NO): NO